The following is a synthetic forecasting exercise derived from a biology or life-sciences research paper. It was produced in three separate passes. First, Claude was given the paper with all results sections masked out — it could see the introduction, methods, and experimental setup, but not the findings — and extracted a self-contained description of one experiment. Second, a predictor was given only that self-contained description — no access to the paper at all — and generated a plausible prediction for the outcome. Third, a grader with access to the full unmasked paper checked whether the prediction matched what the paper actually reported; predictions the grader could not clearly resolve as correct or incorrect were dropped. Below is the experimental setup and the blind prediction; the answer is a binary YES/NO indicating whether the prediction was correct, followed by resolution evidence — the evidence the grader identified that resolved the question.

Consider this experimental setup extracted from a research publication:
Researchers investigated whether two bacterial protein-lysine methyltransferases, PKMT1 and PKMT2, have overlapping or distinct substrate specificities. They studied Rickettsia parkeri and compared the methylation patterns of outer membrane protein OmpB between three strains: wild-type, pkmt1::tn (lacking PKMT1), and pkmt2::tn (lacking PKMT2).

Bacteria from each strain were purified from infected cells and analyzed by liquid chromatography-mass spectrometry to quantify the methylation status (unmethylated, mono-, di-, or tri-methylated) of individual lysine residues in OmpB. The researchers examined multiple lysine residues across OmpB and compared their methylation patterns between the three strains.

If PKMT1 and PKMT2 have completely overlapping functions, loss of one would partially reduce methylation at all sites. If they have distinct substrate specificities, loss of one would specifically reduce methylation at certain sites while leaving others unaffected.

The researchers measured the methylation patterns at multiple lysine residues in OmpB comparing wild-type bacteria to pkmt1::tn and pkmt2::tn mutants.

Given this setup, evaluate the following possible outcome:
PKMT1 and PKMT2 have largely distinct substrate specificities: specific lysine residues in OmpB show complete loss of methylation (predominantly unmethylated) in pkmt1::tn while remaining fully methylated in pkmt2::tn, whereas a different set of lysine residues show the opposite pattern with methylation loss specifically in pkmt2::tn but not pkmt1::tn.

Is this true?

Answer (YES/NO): NO